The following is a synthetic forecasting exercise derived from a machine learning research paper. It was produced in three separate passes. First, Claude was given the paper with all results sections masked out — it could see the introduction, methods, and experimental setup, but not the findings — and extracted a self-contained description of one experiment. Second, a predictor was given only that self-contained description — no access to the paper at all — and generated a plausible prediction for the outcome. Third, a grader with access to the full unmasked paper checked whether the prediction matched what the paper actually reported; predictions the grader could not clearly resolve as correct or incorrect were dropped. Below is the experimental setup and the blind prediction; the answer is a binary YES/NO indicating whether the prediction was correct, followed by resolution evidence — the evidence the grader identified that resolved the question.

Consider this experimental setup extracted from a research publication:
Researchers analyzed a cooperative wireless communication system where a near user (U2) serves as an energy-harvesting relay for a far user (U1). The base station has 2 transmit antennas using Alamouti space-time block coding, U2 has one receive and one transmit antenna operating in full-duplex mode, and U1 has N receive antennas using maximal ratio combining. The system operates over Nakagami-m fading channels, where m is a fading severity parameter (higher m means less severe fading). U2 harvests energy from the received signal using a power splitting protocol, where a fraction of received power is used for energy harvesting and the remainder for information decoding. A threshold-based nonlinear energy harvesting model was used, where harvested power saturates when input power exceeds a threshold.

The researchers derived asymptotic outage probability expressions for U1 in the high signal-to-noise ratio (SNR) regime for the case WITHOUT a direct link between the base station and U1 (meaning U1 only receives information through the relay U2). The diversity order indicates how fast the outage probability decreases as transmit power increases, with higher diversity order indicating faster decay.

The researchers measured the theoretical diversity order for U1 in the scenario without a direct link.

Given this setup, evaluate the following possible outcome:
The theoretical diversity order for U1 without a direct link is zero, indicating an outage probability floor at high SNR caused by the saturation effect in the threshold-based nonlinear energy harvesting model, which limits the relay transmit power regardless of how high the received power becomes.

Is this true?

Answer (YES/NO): YES